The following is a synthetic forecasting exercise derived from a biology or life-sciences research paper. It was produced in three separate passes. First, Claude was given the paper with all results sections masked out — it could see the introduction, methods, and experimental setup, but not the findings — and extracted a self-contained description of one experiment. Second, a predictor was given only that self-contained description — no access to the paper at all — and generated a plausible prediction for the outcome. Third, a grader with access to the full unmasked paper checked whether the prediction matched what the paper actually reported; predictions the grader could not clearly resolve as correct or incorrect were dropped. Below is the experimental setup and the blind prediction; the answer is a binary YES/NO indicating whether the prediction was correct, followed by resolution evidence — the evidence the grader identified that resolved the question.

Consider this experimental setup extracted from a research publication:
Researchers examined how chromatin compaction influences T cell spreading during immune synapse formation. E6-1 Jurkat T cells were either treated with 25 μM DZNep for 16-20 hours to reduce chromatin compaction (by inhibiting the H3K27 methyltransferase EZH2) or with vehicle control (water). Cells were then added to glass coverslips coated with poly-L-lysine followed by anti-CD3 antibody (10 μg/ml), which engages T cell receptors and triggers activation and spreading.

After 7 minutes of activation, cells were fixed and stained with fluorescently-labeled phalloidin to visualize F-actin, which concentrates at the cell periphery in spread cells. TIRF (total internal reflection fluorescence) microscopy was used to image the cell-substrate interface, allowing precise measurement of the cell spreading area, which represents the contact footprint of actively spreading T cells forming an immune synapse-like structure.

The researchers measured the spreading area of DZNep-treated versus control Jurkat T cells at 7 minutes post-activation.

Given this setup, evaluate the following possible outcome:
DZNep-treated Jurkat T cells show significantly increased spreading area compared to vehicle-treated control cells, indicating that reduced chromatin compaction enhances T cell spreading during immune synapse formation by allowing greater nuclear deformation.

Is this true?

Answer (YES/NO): YES